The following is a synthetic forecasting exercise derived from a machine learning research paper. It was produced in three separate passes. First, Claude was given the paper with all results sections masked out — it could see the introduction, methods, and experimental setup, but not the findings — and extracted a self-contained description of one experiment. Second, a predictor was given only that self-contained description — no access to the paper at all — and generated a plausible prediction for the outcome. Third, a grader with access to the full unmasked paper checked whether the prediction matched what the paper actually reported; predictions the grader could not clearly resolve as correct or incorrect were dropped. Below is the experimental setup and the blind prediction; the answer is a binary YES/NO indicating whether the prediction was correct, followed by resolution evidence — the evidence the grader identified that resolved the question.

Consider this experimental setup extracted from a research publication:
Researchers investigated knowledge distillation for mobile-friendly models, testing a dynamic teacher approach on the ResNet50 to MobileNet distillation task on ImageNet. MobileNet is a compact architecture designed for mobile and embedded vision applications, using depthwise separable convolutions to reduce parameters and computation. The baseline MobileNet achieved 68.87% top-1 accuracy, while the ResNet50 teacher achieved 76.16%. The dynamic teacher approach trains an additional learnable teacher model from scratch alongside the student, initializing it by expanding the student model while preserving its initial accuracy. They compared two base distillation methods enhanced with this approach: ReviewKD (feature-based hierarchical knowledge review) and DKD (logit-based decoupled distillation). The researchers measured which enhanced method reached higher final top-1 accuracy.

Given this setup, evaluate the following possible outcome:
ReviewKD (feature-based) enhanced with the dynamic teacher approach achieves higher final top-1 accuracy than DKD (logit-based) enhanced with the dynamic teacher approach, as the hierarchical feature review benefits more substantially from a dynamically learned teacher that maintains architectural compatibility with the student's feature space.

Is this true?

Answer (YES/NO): NO